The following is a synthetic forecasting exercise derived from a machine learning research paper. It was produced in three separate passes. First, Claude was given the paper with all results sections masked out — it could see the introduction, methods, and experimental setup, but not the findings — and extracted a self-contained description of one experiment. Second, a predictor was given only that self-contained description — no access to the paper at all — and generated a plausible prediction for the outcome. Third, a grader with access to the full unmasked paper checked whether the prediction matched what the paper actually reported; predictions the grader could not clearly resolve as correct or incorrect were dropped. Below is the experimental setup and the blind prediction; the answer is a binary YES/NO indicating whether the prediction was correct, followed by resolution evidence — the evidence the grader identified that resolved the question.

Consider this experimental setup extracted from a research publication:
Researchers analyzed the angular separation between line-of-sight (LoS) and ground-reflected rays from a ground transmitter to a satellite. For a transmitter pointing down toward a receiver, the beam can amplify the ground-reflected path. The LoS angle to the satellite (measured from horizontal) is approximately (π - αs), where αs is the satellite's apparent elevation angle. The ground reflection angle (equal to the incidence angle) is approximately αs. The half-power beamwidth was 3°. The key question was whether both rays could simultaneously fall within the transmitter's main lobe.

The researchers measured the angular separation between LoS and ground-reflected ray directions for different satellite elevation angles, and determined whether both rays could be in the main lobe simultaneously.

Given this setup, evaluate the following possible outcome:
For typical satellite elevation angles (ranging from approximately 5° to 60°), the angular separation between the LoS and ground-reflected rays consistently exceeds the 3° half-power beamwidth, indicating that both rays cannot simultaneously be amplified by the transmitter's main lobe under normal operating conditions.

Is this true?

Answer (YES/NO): YES